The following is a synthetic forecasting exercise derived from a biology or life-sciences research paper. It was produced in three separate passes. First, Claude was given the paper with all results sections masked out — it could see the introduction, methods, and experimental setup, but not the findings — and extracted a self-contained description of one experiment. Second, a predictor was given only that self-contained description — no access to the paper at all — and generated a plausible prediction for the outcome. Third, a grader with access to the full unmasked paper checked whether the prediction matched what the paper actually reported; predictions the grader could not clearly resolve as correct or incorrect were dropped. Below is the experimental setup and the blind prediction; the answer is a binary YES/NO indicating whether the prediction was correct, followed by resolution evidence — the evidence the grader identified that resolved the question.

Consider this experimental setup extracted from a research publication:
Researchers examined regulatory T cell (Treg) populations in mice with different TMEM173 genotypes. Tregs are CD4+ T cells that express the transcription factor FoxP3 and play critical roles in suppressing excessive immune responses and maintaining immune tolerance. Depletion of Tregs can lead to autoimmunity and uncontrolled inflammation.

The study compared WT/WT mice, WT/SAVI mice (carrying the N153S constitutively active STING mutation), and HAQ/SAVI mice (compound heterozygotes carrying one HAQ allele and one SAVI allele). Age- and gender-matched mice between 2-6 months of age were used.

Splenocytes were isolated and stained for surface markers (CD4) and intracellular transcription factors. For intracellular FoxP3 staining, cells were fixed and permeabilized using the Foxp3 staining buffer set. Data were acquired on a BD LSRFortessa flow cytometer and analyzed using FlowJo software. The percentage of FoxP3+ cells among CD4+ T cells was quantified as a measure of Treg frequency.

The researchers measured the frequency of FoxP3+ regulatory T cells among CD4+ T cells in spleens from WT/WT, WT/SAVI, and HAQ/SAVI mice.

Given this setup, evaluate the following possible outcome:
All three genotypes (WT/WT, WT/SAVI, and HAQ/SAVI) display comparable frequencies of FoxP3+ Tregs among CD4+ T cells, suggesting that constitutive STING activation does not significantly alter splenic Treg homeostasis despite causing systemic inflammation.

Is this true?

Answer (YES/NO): NO